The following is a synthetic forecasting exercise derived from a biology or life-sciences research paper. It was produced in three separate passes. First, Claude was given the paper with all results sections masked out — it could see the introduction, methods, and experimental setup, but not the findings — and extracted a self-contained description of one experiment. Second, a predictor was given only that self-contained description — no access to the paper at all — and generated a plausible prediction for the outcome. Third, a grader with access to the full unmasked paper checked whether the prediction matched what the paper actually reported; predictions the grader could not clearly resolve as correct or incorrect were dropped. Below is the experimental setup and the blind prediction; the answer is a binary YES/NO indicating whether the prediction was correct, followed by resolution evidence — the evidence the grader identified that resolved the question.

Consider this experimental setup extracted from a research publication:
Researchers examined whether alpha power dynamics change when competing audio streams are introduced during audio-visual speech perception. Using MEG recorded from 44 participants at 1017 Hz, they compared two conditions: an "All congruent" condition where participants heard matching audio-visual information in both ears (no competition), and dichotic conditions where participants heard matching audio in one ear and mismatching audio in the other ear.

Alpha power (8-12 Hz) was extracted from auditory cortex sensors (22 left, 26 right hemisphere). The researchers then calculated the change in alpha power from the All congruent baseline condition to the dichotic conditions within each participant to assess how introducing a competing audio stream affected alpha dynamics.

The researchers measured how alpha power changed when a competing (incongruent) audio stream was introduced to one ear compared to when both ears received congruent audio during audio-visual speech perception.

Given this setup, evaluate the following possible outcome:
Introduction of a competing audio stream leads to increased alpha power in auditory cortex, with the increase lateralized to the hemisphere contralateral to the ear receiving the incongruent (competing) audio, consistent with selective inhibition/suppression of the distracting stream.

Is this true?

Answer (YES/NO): NO